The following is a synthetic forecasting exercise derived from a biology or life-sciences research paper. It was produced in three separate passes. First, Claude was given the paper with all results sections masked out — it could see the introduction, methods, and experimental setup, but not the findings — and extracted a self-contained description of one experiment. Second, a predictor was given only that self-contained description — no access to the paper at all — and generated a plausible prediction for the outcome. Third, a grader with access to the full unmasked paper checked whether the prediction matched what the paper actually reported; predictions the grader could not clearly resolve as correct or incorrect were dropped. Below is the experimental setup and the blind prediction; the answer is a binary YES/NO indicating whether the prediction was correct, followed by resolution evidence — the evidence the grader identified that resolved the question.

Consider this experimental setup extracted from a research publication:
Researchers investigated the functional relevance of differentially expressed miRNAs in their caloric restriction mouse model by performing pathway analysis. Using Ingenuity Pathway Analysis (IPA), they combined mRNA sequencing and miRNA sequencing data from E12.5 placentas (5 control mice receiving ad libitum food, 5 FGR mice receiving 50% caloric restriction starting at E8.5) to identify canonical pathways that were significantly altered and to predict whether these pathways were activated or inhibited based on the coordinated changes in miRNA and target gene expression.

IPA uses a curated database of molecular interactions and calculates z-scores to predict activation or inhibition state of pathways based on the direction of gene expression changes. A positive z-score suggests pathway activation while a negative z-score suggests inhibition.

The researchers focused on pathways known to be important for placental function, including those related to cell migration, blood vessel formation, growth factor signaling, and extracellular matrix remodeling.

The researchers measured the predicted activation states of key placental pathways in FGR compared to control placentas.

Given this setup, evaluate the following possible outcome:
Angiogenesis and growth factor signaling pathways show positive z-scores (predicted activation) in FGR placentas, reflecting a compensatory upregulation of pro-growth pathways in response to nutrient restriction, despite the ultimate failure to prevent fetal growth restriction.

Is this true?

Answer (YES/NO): NO